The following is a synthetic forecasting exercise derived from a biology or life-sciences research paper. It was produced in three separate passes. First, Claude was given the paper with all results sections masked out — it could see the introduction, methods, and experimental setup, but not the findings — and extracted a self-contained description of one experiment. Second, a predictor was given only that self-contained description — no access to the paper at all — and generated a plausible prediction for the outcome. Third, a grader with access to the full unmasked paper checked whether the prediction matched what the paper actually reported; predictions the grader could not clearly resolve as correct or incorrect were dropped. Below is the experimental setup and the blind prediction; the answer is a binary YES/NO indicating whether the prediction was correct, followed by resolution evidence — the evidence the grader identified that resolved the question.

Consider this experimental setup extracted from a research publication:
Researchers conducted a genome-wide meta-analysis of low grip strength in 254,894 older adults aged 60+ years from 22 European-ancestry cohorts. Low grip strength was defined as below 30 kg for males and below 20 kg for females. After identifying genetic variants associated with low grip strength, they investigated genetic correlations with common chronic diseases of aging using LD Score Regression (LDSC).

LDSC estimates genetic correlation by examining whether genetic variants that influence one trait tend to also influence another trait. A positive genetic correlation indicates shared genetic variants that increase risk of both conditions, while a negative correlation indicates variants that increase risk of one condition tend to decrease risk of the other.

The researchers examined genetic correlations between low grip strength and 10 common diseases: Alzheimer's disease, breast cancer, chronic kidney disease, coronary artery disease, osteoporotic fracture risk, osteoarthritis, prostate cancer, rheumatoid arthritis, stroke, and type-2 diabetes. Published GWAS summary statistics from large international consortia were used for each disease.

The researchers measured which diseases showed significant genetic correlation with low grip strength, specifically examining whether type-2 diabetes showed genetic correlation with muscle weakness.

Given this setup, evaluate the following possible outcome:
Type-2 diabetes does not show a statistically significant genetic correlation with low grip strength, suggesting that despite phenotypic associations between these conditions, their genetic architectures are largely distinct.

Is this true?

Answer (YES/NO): NO